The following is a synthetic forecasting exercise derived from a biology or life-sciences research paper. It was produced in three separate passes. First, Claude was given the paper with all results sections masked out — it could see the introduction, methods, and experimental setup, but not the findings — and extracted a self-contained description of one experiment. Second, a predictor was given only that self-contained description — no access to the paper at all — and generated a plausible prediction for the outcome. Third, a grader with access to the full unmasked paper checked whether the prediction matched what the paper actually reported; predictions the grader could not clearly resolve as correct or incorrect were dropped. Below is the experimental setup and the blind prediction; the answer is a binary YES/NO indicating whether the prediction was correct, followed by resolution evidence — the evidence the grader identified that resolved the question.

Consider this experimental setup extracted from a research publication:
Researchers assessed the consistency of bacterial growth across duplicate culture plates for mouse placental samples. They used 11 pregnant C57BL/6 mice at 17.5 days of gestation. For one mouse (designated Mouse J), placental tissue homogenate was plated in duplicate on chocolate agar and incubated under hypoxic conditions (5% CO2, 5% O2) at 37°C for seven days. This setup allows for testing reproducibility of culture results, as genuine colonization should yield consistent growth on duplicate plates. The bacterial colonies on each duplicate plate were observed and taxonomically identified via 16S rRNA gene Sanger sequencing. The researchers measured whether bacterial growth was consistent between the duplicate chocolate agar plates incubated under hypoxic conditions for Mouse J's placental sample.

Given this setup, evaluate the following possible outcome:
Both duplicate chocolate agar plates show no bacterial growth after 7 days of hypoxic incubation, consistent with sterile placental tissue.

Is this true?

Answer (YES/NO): NO